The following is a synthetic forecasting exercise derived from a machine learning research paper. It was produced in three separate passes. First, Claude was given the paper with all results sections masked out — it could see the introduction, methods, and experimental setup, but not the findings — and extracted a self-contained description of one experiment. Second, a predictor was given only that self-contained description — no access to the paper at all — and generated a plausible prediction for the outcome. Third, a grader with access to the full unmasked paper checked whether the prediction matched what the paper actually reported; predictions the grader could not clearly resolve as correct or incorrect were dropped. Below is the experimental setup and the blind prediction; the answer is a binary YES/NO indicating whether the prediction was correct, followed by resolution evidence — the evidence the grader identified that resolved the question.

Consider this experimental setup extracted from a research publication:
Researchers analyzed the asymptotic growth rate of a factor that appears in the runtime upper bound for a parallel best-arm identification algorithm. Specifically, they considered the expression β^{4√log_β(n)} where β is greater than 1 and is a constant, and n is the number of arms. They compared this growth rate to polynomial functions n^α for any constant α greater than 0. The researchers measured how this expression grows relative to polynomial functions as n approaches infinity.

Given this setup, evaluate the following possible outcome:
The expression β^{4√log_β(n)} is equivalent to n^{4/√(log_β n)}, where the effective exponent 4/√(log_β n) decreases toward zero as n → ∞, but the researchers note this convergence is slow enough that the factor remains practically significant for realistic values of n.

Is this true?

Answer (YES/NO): NO